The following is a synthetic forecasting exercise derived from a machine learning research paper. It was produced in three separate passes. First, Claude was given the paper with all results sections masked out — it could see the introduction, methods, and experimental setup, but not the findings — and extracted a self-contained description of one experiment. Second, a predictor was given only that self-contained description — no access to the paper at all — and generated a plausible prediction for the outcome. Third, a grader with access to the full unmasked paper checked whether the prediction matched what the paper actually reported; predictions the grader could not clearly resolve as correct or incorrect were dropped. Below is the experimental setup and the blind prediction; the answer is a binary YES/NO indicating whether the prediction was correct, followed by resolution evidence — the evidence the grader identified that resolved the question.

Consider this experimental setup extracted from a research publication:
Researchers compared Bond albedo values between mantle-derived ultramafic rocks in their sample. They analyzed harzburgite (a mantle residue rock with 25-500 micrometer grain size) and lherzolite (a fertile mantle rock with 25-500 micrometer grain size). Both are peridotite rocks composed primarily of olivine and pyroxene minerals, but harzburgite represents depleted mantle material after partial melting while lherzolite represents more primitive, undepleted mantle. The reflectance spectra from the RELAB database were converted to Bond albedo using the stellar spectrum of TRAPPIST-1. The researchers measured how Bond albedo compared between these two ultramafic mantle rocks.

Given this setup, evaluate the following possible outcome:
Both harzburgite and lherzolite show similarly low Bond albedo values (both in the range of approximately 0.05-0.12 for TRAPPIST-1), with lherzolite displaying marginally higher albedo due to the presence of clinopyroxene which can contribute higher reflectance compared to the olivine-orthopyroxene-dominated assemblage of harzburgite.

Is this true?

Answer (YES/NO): NO